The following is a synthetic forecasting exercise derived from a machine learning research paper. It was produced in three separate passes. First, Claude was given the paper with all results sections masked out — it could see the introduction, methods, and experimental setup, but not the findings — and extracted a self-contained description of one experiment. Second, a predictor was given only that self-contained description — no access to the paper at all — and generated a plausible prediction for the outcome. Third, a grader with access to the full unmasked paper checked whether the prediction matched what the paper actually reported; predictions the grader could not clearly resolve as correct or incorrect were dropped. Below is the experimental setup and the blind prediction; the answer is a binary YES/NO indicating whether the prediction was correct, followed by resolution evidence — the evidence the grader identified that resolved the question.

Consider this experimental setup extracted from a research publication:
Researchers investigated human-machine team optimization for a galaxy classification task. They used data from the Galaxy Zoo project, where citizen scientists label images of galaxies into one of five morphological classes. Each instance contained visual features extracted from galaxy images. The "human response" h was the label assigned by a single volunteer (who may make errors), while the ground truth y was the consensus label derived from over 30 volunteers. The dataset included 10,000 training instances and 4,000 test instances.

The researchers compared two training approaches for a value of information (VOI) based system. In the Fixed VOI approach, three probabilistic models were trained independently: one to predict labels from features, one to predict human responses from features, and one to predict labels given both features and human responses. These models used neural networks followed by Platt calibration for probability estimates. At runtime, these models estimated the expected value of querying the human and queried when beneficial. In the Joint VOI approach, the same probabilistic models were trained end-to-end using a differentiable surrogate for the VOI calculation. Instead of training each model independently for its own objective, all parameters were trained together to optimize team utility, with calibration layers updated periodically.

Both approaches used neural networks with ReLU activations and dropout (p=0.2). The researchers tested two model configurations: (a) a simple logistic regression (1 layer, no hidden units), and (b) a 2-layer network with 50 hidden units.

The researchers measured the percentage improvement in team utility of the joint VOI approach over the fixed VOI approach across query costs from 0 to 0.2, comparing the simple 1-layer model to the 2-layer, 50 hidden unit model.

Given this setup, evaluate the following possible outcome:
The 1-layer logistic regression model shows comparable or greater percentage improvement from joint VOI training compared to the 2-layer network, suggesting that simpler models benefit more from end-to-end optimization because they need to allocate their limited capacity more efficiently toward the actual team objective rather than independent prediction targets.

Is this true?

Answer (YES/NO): YES